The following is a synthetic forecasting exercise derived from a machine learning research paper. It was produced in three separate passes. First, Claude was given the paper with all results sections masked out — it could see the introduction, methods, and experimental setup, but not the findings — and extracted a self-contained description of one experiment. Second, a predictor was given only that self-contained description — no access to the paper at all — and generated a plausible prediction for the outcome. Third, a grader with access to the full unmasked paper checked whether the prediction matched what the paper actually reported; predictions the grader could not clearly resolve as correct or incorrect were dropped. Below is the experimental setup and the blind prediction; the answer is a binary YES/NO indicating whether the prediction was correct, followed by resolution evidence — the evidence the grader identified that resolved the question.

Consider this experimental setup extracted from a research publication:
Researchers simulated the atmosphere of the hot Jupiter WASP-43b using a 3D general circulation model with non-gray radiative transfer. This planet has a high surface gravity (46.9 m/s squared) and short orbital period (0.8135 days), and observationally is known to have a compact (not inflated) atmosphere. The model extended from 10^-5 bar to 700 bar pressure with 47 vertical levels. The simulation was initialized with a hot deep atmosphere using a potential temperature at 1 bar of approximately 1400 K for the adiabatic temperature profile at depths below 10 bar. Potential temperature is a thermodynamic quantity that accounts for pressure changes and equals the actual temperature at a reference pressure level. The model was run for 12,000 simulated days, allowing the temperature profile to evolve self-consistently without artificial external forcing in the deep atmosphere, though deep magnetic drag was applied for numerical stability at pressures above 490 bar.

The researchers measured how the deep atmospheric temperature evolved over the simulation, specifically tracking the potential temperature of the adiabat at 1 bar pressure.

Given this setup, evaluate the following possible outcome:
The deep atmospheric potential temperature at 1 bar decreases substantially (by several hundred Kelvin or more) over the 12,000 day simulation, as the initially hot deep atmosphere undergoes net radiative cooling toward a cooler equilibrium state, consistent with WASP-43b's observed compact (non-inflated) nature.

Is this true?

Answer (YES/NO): YES